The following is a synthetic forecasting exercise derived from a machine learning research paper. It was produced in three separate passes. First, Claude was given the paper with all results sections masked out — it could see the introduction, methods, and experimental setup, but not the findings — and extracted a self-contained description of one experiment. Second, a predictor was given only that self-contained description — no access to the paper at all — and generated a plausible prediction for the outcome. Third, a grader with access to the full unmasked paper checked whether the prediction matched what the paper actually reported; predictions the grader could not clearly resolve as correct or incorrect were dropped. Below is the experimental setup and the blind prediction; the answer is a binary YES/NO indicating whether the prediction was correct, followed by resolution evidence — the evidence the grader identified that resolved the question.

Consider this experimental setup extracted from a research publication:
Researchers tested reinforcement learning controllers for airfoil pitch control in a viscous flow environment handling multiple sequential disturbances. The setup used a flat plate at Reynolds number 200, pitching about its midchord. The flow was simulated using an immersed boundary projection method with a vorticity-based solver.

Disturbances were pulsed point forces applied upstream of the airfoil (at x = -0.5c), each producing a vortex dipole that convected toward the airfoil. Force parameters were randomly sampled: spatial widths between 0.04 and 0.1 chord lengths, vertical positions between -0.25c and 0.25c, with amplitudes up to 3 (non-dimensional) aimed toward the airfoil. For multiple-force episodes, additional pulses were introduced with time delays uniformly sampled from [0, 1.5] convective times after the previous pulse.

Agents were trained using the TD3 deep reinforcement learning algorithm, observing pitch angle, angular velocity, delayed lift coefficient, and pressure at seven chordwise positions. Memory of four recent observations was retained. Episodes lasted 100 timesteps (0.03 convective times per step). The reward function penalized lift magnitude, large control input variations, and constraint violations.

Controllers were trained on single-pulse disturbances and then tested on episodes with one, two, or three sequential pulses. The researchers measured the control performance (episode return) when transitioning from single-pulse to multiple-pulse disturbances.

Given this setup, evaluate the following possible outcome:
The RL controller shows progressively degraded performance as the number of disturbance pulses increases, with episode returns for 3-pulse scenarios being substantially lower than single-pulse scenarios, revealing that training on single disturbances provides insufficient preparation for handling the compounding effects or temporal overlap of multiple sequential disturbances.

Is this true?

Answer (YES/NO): YES